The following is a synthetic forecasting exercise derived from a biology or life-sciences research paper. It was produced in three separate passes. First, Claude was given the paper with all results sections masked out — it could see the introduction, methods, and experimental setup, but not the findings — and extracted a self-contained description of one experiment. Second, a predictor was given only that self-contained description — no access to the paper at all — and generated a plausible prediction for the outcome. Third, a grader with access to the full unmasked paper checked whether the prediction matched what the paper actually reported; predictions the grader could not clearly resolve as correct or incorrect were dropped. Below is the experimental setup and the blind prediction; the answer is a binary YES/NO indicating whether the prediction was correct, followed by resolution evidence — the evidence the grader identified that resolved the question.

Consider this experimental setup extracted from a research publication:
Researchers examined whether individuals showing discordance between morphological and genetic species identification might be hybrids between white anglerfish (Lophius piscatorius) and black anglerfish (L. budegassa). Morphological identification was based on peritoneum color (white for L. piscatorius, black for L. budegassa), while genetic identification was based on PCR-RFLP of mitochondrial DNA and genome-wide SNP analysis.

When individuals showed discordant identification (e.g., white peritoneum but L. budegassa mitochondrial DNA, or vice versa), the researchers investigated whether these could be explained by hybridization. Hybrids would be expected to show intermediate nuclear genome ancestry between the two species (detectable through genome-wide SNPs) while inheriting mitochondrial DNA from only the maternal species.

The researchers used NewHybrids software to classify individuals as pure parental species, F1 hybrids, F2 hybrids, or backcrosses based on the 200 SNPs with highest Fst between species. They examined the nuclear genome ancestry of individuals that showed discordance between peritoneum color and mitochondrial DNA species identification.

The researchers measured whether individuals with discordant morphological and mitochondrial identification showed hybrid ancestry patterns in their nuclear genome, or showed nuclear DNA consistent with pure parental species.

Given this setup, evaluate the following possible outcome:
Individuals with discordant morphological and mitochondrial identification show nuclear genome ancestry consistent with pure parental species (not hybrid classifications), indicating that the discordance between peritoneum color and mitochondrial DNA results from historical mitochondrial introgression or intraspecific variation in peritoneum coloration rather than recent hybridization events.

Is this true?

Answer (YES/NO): NO